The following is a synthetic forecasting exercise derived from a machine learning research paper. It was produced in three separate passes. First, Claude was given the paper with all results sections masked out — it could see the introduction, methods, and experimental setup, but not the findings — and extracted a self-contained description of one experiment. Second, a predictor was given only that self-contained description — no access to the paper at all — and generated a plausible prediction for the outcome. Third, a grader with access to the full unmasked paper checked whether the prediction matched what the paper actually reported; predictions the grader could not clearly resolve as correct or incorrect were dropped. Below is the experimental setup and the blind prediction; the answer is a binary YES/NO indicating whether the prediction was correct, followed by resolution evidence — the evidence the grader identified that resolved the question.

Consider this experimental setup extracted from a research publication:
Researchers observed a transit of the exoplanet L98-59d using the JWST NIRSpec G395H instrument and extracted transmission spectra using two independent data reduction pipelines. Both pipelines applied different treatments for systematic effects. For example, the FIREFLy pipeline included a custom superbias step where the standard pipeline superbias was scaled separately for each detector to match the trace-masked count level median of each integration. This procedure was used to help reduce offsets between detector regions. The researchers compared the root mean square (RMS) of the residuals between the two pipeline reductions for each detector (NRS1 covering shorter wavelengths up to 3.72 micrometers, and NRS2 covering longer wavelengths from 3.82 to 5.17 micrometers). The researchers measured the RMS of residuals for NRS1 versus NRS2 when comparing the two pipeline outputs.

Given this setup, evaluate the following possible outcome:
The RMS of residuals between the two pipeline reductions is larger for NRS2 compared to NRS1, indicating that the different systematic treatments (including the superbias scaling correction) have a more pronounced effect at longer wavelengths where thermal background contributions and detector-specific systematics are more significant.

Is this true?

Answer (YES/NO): YES